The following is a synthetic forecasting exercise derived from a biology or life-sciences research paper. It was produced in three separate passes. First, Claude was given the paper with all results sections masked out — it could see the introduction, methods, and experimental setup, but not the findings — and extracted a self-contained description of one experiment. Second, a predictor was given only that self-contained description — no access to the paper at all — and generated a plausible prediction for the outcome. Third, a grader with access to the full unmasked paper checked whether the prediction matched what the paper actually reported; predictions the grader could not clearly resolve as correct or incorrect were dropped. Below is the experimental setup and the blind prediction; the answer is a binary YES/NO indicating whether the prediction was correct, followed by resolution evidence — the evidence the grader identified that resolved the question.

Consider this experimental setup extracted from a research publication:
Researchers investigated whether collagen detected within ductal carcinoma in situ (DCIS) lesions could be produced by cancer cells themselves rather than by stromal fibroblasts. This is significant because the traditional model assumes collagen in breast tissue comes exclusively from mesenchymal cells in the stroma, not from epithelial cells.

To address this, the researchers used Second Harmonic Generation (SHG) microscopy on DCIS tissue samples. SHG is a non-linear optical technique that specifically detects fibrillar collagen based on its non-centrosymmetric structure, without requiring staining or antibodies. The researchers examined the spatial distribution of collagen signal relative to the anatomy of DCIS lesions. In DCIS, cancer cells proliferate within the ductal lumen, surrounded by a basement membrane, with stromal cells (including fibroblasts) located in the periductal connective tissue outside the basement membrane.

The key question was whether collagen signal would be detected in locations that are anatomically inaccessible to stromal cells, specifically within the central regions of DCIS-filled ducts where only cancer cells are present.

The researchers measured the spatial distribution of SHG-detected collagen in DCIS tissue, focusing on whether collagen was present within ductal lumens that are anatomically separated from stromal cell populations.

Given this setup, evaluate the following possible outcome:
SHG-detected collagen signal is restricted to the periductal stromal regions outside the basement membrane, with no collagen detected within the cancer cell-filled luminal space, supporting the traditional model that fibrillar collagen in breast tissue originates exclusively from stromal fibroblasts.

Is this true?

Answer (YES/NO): NO